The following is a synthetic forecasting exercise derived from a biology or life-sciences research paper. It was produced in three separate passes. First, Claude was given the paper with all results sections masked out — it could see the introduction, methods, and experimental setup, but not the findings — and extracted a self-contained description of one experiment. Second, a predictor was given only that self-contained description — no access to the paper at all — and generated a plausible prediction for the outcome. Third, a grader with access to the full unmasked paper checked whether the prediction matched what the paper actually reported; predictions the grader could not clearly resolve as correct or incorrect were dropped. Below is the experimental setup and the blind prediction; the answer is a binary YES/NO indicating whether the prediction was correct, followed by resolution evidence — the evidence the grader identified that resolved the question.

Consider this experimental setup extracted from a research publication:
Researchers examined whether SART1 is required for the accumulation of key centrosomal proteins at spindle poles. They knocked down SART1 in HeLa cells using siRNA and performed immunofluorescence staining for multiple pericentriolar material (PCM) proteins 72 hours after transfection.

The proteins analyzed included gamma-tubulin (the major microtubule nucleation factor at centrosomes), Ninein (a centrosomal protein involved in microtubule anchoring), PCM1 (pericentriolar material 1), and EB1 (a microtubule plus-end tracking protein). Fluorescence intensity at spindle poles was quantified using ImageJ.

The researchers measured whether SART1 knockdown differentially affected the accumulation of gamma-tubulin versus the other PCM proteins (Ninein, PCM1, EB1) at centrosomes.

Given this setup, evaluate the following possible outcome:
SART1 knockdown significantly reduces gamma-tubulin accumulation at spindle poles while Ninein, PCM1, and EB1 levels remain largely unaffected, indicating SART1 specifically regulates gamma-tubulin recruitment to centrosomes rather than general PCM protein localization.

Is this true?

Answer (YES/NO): NO